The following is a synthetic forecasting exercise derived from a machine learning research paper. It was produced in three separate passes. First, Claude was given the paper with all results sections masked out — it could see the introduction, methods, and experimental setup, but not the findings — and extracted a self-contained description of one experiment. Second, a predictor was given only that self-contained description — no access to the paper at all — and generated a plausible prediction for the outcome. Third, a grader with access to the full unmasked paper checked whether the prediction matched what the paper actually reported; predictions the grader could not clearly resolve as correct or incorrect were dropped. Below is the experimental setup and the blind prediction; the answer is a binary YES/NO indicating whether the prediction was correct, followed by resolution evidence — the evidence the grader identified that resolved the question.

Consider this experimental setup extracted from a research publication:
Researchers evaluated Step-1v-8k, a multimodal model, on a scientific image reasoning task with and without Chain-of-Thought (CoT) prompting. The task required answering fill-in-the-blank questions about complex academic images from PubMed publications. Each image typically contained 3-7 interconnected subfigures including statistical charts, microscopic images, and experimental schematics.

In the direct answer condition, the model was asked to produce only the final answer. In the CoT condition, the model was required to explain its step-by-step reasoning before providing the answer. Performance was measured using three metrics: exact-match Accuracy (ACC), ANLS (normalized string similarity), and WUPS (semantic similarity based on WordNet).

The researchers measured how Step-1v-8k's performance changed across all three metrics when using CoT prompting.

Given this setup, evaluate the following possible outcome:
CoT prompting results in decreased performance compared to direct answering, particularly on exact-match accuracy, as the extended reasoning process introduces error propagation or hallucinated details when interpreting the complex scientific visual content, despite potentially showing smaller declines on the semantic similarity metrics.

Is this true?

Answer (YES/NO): NO